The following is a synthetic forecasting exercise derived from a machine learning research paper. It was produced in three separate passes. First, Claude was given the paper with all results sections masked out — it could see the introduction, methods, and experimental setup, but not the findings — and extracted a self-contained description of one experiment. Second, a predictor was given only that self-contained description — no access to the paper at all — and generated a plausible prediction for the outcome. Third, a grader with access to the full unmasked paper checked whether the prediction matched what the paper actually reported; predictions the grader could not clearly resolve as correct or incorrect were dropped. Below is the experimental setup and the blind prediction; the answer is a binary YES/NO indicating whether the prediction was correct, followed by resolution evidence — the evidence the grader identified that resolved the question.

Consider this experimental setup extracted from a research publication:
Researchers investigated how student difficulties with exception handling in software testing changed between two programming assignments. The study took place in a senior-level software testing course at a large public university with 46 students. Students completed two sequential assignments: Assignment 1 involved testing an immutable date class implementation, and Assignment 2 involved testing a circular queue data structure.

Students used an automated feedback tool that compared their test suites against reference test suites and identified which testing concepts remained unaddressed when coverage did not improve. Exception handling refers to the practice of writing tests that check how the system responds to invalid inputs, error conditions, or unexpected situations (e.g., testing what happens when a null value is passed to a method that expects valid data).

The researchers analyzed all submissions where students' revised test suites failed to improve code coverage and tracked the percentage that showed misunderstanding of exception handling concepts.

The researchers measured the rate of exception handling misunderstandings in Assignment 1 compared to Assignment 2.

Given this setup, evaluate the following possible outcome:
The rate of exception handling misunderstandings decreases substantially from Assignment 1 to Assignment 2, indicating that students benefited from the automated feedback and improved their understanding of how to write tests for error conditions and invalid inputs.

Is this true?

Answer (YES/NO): NO